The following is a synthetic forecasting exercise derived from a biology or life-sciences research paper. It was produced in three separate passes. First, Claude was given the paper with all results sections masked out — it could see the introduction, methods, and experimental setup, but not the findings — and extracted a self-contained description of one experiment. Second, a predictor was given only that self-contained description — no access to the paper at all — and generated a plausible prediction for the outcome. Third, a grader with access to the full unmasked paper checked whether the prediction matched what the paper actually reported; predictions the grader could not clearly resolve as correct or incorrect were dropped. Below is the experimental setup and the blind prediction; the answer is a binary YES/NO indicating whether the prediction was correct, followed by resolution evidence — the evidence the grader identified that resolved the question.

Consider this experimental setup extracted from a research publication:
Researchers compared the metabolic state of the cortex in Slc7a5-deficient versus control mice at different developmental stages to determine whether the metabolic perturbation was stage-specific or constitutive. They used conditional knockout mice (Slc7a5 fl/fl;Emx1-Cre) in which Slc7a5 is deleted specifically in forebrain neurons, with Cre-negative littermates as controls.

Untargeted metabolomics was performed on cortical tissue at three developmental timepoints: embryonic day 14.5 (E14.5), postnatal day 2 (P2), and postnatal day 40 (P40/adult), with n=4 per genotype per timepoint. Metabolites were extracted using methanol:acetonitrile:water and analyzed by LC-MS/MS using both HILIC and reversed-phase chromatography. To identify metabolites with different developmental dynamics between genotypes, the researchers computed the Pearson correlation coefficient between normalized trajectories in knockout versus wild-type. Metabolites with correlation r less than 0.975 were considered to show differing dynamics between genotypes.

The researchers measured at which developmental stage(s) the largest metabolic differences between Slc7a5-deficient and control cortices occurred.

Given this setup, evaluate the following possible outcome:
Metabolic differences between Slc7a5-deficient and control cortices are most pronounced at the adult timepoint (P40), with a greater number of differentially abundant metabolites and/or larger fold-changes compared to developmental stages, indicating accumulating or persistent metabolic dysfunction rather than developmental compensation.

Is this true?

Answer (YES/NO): NO